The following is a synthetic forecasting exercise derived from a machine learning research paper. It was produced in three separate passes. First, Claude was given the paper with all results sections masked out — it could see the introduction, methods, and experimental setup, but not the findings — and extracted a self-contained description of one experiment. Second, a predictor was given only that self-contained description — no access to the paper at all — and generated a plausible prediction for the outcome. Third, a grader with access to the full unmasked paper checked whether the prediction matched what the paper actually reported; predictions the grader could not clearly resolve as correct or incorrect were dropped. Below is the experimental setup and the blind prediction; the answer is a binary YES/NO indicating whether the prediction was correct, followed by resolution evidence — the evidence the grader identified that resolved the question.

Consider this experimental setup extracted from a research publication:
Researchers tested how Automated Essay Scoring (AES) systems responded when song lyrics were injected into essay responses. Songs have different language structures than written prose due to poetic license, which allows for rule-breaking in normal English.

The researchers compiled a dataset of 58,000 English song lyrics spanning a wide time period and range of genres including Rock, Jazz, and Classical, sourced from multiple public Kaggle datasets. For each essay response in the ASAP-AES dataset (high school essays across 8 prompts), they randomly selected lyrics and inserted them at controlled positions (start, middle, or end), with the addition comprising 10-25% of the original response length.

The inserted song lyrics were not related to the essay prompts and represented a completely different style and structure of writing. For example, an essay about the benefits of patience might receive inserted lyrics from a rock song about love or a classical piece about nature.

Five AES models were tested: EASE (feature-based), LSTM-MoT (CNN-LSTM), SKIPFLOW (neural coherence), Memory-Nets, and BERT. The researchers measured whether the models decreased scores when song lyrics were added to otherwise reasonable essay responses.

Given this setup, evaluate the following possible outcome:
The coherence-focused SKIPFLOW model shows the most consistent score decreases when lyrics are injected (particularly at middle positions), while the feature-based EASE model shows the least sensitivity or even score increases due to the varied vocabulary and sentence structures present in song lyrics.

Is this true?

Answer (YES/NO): NO